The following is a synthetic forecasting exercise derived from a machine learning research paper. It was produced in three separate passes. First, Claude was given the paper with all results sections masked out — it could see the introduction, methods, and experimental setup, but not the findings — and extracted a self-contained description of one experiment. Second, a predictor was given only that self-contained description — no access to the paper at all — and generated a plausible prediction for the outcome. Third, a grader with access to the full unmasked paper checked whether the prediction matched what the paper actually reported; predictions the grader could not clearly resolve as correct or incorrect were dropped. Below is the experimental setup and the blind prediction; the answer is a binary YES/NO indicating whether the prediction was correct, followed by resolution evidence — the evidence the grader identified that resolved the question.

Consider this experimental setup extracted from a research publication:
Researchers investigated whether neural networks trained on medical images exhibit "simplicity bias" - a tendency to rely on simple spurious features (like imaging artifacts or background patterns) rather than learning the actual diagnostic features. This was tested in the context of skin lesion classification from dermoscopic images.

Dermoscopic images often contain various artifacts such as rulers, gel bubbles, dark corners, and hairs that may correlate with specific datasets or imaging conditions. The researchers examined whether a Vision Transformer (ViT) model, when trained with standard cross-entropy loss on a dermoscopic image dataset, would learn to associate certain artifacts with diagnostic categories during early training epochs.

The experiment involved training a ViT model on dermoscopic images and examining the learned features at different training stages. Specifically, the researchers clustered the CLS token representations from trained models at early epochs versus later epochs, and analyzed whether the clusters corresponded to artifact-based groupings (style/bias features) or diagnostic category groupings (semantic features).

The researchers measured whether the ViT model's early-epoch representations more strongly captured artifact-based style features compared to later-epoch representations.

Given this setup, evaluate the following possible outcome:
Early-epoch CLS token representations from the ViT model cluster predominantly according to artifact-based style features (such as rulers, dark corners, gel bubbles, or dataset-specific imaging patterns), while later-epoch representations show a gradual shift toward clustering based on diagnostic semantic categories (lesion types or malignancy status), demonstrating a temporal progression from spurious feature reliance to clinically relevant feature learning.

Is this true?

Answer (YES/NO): NO